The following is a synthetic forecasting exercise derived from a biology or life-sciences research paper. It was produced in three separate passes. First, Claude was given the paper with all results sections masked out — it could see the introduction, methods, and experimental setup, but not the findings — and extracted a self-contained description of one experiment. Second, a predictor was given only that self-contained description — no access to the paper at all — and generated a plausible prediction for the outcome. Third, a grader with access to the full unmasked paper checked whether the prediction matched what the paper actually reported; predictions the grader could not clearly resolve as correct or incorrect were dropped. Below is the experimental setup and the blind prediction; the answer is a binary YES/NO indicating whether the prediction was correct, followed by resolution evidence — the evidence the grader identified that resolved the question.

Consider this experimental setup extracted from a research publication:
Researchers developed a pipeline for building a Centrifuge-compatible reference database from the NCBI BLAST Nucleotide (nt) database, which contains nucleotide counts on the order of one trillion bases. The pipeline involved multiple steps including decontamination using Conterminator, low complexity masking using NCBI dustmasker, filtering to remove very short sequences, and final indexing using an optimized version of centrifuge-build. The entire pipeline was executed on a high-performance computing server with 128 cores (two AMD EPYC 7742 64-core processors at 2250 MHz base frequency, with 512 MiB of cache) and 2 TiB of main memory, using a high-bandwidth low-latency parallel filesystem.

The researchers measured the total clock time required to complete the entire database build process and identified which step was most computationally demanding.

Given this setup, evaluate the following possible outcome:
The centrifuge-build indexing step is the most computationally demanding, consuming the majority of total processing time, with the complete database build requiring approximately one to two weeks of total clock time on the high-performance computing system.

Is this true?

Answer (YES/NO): NO